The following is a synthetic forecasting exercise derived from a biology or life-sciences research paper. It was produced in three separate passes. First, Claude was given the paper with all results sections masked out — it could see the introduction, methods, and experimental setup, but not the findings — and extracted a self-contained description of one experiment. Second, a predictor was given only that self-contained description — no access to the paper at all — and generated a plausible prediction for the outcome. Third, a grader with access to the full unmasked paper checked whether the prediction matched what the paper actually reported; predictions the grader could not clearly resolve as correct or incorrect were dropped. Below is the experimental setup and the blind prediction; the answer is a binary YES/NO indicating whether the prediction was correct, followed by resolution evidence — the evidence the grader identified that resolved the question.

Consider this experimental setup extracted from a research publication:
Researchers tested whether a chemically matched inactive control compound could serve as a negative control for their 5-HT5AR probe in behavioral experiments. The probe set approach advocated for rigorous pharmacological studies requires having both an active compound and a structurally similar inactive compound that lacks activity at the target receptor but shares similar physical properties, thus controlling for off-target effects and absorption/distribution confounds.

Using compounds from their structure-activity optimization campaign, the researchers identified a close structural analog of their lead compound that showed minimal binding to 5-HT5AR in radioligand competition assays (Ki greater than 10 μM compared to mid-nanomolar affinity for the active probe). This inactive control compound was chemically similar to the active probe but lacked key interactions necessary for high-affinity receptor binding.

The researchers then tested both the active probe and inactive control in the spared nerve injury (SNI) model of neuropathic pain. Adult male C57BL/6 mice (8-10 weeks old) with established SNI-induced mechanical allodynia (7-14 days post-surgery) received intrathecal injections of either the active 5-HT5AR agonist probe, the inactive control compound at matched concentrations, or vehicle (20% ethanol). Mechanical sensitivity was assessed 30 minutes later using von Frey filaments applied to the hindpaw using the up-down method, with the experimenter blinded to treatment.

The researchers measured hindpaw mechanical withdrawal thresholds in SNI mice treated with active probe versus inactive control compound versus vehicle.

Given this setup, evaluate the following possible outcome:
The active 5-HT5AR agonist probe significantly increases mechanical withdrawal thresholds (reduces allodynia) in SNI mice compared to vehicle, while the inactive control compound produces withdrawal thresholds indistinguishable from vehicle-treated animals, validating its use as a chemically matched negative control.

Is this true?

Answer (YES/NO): YES